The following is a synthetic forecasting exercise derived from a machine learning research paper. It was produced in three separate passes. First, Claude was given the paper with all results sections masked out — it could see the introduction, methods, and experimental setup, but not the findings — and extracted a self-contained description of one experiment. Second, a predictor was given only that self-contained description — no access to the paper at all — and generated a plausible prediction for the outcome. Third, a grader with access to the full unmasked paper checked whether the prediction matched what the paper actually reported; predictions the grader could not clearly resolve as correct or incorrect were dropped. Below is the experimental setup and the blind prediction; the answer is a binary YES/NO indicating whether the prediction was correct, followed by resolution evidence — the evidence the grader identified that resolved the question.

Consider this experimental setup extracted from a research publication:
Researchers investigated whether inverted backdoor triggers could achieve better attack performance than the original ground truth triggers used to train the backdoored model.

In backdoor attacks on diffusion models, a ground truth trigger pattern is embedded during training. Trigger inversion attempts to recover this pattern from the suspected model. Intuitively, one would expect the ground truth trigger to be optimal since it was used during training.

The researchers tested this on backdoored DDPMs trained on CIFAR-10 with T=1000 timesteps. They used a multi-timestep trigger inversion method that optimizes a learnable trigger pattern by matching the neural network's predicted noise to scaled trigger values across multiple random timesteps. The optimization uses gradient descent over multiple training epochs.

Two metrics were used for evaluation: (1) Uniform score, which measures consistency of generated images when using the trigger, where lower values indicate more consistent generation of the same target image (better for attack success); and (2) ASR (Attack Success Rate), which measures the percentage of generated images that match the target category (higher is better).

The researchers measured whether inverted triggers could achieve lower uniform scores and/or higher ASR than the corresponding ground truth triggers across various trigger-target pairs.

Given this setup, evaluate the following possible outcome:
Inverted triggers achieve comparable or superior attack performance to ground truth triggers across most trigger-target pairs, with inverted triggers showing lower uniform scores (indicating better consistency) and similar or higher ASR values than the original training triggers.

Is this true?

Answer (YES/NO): YES